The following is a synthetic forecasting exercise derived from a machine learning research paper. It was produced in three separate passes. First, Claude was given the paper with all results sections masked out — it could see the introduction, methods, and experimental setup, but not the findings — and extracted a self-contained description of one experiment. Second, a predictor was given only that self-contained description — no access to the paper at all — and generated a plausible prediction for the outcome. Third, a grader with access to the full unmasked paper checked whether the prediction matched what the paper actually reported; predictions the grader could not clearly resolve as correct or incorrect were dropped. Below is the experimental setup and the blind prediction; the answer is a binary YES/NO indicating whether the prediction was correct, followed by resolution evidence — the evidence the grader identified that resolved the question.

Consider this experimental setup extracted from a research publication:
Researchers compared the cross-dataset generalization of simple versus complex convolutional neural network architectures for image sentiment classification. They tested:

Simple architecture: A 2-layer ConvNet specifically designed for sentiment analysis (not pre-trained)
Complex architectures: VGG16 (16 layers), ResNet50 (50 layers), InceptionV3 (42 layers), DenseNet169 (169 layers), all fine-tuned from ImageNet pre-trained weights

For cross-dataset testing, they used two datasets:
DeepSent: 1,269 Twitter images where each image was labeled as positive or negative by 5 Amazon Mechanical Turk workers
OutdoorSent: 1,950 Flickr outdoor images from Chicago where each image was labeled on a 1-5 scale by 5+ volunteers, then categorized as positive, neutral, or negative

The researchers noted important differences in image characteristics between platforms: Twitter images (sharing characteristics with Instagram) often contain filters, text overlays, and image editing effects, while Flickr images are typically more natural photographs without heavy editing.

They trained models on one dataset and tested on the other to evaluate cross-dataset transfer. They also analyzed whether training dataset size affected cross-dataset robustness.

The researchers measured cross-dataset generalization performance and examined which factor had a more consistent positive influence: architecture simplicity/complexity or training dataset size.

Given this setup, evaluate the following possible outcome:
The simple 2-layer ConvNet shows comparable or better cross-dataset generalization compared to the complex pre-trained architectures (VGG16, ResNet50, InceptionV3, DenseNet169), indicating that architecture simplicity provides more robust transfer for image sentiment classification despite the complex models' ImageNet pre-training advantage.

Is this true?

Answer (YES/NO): YES